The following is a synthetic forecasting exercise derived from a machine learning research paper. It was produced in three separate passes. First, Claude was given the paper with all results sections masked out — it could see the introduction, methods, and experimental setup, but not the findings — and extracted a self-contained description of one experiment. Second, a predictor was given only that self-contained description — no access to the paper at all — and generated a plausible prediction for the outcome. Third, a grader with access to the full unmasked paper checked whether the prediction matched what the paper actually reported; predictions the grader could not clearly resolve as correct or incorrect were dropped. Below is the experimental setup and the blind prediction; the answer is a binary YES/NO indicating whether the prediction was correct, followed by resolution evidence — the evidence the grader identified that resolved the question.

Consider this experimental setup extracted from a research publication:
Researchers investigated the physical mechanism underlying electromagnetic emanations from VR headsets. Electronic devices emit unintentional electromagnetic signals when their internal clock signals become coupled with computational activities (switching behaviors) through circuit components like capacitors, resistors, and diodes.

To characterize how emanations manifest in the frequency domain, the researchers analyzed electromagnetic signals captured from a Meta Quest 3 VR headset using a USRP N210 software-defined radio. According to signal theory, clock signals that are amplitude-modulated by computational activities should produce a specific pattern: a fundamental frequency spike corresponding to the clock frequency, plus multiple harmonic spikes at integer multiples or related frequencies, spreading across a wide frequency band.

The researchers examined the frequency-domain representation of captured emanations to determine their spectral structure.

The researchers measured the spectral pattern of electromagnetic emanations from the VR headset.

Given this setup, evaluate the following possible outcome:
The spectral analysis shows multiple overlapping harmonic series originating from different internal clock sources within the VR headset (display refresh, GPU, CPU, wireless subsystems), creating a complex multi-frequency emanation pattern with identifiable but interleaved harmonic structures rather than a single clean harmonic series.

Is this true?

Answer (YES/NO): NO